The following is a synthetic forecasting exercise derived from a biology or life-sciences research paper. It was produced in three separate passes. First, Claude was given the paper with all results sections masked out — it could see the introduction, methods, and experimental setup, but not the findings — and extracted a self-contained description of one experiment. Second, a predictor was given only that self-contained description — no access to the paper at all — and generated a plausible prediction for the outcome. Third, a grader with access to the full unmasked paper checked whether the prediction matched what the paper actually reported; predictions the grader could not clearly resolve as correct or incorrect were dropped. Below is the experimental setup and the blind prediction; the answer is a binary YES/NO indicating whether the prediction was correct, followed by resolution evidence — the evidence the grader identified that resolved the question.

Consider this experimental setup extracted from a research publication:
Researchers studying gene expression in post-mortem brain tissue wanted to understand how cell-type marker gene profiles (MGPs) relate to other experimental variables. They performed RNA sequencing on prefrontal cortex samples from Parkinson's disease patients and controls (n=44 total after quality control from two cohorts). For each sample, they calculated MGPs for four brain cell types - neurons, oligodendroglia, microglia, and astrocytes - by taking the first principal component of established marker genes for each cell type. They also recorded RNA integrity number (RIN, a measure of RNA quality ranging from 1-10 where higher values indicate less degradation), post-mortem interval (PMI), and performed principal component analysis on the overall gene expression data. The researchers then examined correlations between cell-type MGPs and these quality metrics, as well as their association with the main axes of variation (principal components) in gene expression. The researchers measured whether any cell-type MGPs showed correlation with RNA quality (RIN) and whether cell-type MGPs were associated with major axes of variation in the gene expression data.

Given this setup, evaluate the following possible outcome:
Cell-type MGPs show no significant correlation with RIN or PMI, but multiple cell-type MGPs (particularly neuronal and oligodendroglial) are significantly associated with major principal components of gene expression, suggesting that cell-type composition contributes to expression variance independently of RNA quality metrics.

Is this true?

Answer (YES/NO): NO